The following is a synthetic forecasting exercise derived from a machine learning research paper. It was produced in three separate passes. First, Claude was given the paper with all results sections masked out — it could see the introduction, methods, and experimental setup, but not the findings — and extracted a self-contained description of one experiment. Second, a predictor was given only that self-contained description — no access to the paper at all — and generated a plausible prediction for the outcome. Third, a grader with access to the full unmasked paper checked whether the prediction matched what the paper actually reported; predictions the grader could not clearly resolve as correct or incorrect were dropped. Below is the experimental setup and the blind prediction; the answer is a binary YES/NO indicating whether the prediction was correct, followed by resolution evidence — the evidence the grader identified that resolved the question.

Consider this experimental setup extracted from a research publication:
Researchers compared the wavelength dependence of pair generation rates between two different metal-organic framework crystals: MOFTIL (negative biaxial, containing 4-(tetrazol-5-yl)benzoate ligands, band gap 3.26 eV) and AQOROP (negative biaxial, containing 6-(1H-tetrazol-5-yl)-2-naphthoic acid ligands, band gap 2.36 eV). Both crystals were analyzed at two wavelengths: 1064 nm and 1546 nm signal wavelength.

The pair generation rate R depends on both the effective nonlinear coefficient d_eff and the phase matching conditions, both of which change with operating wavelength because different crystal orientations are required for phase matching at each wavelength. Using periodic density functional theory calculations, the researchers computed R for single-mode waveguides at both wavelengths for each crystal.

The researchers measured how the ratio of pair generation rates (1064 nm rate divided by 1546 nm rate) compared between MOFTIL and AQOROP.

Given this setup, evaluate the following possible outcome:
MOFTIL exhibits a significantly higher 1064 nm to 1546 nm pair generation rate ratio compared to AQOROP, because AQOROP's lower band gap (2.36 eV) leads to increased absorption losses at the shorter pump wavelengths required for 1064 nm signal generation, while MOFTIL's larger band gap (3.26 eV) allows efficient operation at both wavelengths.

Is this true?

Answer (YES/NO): NO